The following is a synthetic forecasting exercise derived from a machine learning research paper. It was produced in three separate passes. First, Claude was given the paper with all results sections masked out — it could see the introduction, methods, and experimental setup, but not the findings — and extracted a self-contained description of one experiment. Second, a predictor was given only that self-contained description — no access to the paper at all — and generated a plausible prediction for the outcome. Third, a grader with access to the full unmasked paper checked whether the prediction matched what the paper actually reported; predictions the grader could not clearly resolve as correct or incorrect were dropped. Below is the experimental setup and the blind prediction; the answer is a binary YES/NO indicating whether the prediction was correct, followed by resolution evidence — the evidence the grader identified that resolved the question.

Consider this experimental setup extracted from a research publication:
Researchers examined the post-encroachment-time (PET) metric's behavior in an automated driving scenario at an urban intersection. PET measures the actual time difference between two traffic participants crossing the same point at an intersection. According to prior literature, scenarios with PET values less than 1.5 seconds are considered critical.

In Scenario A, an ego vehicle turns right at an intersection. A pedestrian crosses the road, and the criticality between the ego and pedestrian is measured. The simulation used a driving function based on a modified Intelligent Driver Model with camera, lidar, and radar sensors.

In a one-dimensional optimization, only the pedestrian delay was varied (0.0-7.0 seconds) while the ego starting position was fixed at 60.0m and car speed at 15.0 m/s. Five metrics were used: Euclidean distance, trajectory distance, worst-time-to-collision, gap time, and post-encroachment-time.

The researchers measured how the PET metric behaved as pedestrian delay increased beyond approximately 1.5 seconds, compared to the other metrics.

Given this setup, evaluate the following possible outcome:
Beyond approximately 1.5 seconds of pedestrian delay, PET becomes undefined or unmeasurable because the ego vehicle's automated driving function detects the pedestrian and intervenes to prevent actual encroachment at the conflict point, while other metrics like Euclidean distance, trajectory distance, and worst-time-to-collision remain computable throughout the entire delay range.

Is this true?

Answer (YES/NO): NO